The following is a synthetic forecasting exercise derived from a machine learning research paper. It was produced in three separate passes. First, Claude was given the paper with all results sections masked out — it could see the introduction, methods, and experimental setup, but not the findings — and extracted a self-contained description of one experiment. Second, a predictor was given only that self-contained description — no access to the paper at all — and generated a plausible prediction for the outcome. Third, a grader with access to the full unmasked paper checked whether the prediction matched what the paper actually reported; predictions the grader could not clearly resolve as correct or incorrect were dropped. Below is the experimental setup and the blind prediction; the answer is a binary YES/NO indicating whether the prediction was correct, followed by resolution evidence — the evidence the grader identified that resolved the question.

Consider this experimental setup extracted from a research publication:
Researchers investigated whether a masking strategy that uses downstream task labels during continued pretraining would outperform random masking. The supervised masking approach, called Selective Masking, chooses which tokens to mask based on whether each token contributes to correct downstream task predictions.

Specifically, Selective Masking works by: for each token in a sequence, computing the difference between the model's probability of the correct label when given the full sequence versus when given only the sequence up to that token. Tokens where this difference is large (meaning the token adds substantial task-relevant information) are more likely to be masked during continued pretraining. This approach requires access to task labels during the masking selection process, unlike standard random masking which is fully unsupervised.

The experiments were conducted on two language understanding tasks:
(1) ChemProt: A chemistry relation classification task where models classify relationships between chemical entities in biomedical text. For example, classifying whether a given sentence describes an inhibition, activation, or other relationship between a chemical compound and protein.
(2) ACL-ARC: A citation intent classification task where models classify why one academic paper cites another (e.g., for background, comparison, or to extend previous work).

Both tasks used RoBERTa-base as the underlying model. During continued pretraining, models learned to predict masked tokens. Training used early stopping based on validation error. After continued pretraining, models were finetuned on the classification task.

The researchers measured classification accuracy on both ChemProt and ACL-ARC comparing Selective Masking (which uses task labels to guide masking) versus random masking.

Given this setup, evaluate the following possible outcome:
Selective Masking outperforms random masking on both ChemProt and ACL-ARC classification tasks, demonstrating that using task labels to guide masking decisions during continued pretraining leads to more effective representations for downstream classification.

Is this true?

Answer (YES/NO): NO